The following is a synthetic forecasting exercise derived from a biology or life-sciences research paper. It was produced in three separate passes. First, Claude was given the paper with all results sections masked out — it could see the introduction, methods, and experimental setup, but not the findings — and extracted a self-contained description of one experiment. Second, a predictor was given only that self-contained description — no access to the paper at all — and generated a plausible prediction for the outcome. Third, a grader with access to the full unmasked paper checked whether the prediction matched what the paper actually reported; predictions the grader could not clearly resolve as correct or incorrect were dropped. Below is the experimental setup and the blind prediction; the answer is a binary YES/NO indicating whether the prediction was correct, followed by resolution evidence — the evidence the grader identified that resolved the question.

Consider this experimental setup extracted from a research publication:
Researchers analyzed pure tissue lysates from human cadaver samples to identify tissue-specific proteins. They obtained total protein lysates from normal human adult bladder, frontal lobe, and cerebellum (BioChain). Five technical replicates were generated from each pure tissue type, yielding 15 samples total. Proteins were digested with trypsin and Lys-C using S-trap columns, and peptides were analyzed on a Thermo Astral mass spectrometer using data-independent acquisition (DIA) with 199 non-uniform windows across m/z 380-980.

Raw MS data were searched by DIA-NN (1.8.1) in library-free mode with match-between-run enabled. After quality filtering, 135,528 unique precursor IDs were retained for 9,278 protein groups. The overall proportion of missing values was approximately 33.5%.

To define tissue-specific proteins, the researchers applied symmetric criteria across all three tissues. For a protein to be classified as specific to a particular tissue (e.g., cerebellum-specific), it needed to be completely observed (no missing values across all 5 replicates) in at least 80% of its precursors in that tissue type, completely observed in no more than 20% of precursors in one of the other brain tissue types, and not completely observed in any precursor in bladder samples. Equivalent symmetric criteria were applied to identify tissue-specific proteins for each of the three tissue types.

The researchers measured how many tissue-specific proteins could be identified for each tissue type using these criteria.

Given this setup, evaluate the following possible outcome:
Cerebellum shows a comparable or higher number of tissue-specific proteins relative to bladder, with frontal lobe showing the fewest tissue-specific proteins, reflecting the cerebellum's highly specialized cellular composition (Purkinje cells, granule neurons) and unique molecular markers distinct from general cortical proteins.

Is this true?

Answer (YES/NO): NO